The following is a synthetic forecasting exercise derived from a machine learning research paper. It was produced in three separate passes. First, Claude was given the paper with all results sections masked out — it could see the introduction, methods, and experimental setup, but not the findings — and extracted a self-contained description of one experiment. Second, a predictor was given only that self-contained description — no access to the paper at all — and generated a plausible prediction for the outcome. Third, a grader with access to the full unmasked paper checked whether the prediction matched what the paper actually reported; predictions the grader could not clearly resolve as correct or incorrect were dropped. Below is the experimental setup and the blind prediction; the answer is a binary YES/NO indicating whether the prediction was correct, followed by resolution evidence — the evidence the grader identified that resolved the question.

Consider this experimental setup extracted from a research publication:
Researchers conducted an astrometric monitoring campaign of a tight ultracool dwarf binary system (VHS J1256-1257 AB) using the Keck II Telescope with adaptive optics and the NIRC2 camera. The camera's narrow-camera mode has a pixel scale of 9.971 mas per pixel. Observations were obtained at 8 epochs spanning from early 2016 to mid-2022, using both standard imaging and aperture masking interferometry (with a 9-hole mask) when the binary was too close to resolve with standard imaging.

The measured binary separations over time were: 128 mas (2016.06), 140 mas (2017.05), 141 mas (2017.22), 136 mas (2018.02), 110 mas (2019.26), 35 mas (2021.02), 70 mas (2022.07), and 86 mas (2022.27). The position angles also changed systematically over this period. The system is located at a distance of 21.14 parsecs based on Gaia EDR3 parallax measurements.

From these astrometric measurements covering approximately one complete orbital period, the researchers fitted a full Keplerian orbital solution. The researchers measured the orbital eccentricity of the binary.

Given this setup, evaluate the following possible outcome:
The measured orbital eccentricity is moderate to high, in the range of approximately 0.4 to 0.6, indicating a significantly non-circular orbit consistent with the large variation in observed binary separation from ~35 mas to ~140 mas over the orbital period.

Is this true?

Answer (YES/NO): NO